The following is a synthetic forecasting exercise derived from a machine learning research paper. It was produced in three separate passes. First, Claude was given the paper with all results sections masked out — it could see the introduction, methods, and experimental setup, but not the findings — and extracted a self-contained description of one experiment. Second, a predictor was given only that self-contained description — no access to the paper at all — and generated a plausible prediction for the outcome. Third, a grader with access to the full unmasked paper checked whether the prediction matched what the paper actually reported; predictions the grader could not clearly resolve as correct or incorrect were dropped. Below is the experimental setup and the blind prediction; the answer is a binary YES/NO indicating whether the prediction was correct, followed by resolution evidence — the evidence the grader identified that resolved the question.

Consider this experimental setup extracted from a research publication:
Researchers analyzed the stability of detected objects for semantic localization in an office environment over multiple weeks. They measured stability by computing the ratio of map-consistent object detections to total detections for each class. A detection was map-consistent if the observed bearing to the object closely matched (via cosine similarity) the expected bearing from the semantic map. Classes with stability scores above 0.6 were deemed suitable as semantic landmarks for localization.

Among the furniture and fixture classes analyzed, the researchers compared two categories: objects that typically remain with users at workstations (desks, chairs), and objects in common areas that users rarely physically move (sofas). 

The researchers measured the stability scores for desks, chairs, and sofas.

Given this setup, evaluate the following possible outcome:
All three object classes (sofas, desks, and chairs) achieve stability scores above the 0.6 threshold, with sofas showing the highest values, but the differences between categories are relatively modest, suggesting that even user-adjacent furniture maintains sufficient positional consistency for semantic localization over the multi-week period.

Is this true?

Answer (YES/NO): NO